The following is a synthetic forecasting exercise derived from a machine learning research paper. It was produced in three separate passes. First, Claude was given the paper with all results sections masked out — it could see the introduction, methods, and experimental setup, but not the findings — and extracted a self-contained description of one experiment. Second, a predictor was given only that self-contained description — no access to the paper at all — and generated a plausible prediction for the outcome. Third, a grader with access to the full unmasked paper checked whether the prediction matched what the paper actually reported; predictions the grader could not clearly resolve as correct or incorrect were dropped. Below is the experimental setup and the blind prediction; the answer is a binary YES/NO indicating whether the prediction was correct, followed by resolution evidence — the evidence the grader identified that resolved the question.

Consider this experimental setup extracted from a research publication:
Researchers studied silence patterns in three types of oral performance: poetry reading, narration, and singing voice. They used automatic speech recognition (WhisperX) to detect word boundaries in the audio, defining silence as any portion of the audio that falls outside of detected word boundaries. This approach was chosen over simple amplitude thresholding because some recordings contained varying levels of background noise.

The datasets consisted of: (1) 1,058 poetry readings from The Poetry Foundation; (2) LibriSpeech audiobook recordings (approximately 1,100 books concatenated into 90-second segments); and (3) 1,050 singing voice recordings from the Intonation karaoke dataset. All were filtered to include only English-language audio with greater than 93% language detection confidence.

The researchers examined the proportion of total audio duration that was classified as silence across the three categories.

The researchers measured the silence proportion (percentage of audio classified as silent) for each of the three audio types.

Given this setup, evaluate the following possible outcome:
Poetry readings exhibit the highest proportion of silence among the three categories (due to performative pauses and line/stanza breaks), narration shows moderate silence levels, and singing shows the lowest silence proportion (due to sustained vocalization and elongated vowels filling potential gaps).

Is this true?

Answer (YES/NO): NO